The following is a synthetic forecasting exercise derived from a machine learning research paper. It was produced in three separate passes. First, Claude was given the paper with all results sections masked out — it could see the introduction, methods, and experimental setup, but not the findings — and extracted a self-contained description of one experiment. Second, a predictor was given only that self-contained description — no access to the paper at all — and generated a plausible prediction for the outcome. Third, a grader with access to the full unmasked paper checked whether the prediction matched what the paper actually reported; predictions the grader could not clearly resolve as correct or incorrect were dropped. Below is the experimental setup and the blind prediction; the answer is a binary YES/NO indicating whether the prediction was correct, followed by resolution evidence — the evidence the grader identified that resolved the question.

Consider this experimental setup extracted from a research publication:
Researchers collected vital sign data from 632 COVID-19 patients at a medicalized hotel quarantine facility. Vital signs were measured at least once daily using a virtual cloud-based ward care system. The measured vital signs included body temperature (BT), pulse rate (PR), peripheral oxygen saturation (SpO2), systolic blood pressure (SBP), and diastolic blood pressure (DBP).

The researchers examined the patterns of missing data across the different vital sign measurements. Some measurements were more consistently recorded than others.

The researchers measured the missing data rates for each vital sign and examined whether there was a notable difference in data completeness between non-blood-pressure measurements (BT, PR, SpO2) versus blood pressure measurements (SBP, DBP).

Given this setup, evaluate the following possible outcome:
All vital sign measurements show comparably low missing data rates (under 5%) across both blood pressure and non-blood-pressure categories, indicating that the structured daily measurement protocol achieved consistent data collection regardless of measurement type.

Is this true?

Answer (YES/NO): NO